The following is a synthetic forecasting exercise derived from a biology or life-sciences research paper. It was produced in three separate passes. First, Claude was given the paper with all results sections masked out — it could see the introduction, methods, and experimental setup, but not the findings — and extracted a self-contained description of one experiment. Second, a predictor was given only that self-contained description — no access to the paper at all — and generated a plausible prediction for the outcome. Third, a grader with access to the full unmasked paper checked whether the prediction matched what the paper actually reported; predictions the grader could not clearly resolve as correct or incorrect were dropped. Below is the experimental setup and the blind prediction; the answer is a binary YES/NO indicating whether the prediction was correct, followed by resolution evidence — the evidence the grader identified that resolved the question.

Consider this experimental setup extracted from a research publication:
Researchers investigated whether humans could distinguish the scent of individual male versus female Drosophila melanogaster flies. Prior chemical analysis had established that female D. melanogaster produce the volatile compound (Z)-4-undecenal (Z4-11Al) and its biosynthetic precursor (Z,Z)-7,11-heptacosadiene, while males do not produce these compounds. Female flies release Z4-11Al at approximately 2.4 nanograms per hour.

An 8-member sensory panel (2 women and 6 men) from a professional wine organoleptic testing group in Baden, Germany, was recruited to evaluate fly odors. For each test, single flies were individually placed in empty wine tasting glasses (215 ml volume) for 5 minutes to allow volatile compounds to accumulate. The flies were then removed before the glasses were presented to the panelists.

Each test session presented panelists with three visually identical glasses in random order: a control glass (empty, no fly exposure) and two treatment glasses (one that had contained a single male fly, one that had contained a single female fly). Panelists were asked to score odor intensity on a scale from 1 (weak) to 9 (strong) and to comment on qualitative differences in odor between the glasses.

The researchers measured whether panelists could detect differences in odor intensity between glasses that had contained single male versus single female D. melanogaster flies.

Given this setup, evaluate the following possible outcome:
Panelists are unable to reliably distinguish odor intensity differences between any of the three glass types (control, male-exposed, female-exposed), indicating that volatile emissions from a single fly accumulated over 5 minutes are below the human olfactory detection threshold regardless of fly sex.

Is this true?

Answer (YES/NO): NO